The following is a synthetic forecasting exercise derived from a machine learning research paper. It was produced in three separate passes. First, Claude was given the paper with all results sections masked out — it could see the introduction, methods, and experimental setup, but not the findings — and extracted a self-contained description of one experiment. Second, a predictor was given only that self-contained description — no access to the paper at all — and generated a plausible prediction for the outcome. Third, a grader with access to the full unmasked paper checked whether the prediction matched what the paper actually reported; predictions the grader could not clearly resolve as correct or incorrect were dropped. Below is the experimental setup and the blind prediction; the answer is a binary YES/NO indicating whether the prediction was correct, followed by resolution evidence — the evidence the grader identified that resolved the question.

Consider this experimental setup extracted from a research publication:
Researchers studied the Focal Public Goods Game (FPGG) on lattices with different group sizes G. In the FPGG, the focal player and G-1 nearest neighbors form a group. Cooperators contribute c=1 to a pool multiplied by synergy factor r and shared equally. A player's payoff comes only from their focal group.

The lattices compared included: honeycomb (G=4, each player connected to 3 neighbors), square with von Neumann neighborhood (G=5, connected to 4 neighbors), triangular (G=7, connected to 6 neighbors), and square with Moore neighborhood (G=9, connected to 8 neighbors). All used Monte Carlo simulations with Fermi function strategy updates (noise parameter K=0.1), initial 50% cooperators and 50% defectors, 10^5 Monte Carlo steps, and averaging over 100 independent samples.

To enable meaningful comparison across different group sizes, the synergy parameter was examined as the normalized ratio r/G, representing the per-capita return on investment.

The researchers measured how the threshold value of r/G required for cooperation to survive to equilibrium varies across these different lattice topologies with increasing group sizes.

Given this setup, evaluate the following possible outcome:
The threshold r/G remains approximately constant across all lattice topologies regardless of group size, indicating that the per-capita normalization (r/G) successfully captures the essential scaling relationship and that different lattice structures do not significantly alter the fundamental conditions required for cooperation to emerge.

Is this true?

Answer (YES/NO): NO